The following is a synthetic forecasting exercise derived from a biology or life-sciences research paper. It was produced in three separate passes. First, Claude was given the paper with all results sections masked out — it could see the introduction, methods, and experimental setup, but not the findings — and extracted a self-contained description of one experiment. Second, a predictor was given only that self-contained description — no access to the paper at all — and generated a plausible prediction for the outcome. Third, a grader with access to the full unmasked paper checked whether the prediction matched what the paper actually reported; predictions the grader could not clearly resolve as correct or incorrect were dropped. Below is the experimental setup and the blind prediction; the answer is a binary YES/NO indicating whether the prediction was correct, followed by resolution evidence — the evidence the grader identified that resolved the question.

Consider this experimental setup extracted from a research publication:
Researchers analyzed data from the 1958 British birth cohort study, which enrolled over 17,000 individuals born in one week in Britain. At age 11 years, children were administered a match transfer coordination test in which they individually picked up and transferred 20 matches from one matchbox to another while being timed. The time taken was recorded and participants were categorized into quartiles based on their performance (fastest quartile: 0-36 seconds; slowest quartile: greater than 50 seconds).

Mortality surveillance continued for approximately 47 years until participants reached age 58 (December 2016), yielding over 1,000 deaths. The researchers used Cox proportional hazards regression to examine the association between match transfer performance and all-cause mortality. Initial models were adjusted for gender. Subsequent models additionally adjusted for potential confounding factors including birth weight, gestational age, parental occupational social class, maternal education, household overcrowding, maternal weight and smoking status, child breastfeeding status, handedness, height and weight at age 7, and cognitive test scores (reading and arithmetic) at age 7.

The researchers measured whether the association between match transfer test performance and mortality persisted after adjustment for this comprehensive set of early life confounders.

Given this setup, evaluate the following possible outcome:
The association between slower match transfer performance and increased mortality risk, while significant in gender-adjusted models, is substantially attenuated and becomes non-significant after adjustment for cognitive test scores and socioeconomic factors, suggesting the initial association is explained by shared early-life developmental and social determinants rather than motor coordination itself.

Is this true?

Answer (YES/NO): NO